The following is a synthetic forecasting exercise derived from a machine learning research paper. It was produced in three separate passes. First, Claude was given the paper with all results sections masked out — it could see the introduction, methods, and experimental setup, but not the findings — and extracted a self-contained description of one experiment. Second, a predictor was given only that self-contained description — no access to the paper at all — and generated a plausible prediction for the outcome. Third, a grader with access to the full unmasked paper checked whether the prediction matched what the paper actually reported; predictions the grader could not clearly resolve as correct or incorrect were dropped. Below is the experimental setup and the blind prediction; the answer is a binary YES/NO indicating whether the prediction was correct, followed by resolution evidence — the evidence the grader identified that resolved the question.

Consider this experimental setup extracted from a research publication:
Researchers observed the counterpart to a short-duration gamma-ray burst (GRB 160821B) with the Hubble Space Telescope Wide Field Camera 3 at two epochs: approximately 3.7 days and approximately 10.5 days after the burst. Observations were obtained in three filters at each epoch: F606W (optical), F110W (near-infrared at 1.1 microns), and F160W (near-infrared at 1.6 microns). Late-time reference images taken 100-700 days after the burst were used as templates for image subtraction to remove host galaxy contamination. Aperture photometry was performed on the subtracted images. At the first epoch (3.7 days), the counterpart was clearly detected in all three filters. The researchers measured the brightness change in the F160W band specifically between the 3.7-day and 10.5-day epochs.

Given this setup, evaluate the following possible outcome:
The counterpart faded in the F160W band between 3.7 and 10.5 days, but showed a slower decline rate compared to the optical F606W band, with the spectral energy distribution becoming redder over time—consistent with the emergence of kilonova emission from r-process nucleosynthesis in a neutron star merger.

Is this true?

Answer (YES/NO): NO